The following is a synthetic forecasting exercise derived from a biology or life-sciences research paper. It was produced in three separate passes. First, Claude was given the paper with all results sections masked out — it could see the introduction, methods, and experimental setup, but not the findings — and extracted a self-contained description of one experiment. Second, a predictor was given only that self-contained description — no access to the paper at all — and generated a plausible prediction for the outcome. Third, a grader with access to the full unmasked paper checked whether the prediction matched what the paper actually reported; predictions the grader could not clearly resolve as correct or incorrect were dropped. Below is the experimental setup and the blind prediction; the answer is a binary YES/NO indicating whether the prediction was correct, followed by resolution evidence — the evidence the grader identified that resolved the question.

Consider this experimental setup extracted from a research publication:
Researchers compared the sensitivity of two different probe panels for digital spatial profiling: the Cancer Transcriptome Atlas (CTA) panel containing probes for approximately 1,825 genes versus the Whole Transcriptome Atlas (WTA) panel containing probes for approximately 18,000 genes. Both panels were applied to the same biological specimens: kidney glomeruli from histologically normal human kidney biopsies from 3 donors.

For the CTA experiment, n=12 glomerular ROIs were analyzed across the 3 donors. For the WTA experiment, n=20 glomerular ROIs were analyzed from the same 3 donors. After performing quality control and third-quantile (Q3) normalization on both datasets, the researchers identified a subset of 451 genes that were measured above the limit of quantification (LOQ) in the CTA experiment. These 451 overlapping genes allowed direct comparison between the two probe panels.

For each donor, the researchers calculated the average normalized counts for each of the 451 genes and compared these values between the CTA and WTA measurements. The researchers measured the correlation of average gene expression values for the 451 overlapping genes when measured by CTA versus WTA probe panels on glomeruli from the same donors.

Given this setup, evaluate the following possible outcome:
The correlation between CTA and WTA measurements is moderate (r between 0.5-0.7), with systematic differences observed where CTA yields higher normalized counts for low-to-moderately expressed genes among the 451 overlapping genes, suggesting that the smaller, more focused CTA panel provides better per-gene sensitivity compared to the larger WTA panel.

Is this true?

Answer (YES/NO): NO